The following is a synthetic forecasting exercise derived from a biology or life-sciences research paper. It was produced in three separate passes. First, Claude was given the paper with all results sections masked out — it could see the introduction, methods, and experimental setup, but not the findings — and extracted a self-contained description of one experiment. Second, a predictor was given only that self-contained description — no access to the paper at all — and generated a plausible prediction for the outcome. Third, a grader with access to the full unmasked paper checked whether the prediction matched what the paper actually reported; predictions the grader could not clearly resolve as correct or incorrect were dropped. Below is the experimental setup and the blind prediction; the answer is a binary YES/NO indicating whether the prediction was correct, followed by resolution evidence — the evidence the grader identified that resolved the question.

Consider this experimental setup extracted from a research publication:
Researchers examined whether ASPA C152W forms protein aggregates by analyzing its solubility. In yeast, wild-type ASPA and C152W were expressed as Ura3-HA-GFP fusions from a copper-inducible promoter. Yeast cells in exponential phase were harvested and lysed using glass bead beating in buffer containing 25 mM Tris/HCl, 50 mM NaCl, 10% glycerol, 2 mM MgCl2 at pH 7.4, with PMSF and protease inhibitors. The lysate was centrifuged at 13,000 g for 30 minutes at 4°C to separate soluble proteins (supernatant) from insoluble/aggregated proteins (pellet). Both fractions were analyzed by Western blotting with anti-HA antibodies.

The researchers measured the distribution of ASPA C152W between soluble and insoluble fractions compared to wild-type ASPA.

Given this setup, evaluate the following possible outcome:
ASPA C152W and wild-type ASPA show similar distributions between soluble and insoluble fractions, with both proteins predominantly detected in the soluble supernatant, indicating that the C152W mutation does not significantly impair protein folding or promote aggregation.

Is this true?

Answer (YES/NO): NO